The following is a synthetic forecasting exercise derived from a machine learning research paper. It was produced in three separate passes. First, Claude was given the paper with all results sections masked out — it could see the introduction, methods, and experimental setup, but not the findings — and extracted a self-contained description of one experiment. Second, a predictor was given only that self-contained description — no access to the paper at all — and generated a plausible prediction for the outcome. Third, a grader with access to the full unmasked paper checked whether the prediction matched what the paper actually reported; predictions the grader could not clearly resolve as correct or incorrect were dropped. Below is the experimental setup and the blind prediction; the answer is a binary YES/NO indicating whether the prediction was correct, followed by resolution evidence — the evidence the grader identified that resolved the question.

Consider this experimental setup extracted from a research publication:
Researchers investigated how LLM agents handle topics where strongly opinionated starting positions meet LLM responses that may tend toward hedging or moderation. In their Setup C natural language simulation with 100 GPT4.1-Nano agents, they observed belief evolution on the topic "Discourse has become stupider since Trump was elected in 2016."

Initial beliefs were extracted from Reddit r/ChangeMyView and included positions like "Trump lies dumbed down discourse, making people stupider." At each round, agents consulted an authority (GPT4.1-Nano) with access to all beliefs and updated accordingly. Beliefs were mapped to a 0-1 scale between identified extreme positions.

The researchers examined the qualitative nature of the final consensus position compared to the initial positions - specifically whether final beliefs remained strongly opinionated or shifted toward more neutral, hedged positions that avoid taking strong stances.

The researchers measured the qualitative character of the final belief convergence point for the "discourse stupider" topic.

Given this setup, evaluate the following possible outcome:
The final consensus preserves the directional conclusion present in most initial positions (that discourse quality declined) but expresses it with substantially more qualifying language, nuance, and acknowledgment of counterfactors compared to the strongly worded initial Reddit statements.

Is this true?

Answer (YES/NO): YES